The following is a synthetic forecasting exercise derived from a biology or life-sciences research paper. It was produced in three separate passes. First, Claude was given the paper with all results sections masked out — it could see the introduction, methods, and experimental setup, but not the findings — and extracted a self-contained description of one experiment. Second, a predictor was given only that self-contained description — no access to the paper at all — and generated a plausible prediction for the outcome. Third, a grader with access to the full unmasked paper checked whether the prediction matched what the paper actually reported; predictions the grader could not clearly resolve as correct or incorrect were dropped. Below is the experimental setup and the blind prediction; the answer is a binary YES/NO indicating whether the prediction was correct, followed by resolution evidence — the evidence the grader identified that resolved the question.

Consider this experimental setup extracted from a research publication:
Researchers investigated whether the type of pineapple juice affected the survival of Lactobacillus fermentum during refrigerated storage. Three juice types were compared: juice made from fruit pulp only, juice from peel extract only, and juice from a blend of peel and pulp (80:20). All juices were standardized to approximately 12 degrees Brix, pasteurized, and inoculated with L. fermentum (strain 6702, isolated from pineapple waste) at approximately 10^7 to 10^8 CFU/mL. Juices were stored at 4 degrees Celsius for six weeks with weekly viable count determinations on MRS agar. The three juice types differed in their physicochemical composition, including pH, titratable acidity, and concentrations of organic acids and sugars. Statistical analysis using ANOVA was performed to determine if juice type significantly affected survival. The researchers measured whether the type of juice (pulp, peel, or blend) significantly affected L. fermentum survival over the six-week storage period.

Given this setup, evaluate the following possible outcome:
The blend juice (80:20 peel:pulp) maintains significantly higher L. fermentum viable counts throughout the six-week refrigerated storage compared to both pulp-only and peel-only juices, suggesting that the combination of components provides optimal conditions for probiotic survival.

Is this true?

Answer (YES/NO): NO